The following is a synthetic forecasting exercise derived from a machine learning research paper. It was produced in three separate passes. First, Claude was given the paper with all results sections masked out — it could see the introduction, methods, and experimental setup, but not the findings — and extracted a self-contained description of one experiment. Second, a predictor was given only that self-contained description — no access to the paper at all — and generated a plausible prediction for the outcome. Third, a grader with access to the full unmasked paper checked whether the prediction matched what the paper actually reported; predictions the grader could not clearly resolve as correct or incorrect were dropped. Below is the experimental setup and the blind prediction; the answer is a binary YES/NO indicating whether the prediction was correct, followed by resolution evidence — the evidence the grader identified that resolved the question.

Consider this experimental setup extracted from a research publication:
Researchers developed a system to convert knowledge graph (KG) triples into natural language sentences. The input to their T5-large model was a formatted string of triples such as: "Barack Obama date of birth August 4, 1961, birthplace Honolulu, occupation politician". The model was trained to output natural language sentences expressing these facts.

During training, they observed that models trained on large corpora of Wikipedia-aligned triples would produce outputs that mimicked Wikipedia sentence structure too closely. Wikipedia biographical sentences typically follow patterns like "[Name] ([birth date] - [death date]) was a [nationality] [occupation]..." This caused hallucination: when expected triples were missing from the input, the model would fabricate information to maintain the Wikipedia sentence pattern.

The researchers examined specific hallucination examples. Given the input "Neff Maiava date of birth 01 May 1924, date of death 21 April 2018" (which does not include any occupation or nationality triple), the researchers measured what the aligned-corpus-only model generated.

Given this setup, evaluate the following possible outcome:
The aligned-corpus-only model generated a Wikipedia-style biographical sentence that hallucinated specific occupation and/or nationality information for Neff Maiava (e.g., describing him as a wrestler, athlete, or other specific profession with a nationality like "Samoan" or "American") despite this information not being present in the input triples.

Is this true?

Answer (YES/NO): YES